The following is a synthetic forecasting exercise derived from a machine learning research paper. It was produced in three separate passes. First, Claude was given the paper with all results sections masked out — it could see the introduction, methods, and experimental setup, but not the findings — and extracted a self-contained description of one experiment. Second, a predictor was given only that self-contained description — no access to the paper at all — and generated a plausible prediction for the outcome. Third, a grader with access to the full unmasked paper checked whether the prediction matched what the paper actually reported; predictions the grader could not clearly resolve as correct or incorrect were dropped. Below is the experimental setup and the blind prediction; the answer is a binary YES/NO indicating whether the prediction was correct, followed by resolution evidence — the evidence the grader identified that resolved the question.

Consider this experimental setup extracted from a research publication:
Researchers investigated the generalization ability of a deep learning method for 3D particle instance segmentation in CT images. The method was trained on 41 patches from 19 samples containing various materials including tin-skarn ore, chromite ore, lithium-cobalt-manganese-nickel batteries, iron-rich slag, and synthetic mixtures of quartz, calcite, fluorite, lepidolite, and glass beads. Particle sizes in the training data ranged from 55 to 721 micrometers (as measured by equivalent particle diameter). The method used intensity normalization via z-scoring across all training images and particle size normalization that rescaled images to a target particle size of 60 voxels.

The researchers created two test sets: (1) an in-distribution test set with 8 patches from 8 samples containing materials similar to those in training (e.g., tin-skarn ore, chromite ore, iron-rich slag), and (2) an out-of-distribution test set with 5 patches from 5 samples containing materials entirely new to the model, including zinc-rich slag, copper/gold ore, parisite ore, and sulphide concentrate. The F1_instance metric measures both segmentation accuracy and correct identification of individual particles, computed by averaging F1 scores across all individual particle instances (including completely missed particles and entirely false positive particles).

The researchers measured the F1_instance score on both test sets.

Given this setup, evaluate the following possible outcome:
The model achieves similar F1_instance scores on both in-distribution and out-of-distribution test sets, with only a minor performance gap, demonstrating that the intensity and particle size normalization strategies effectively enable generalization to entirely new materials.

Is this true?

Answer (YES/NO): NO